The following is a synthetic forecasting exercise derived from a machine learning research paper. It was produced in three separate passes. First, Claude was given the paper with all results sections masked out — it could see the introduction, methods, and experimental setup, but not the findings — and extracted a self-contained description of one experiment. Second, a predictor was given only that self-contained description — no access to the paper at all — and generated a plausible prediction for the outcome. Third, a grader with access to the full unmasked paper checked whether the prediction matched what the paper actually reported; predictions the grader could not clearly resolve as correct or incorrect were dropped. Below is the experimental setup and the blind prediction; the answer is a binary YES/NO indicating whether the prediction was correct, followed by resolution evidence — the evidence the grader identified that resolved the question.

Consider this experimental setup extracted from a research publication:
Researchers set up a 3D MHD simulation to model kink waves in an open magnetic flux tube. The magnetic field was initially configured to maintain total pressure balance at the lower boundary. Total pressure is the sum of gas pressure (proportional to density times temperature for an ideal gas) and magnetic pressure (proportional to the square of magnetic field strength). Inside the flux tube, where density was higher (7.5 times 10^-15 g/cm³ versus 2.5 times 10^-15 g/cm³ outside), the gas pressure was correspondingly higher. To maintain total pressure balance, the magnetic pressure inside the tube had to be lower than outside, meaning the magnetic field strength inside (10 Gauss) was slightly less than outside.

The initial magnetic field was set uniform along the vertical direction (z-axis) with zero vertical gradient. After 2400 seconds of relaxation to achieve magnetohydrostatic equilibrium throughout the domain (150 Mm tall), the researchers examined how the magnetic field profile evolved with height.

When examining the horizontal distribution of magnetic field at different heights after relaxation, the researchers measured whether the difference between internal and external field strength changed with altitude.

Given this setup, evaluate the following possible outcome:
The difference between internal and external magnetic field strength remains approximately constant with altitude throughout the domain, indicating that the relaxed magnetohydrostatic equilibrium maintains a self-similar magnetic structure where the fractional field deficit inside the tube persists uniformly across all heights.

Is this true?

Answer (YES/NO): NO